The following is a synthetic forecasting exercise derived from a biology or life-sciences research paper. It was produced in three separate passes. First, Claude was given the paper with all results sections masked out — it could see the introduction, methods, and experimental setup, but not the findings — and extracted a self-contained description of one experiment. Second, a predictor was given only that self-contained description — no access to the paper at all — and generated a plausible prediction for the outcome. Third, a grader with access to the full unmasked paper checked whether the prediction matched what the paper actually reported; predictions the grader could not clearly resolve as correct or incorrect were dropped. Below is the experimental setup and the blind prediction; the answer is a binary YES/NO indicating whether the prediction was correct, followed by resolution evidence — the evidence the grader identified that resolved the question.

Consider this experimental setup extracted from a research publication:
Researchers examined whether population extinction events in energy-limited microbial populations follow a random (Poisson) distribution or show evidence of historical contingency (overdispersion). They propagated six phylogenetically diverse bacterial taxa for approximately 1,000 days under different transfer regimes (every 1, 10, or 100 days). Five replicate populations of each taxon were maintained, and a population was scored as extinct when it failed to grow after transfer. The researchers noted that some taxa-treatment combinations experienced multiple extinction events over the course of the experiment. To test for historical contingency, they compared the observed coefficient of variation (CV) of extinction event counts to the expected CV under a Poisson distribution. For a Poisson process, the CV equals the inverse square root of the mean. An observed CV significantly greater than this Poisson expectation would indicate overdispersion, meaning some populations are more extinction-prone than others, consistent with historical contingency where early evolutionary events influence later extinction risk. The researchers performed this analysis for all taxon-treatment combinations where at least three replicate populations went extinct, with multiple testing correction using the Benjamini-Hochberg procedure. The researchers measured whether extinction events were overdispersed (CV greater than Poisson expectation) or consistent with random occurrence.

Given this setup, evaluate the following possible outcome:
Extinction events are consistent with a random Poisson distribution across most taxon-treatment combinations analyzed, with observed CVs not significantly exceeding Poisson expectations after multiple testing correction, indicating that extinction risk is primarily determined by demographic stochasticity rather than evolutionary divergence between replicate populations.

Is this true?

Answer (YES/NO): NO